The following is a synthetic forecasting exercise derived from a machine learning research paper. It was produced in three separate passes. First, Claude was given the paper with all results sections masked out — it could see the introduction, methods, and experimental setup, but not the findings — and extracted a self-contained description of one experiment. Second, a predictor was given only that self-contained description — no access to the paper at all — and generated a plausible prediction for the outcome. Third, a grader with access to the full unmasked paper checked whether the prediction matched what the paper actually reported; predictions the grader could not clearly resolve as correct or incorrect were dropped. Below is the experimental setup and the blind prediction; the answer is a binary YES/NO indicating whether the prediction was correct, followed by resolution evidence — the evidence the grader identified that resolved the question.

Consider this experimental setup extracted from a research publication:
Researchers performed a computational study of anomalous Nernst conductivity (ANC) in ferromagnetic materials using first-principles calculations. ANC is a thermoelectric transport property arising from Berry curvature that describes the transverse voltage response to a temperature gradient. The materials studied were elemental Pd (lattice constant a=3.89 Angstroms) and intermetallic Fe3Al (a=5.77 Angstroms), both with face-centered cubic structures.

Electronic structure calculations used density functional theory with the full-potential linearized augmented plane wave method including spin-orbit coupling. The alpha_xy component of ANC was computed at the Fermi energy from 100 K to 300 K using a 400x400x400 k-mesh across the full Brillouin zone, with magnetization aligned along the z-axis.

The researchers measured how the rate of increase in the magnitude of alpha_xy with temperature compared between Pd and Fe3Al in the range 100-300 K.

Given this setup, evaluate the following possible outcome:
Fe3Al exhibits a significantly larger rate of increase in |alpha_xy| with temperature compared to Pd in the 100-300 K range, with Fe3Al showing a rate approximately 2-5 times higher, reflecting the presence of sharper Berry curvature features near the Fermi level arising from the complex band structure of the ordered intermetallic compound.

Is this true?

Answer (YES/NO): YES